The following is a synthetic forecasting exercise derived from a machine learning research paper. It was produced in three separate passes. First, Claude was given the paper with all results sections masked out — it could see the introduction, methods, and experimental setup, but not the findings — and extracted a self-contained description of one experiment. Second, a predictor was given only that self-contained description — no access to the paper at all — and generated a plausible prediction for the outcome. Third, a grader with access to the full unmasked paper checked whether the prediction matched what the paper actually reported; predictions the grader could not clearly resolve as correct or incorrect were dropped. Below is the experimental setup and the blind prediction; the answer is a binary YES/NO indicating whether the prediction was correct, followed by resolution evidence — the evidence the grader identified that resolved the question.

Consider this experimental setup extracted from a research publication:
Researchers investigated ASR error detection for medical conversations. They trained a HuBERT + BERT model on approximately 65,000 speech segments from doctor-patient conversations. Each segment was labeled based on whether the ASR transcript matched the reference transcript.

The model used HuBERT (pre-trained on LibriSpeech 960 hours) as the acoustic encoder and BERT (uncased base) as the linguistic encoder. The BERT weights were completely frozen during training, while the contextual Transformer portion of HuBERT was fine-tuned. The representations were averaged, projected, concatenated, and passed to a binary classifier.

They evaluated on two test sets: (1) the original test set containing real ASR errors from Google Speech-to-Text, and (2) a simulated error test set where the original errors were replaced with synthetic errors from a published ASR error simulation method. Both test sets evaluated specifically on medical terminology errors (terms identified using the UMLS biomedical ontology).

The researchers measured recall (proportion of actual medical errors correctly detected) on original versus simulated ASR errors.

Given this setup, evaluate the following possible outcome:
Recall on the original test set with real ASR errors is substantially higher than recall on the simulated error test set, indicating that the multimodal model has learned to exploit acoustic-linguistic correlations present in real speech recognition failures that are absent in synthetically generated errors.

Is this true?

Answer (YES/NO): NO